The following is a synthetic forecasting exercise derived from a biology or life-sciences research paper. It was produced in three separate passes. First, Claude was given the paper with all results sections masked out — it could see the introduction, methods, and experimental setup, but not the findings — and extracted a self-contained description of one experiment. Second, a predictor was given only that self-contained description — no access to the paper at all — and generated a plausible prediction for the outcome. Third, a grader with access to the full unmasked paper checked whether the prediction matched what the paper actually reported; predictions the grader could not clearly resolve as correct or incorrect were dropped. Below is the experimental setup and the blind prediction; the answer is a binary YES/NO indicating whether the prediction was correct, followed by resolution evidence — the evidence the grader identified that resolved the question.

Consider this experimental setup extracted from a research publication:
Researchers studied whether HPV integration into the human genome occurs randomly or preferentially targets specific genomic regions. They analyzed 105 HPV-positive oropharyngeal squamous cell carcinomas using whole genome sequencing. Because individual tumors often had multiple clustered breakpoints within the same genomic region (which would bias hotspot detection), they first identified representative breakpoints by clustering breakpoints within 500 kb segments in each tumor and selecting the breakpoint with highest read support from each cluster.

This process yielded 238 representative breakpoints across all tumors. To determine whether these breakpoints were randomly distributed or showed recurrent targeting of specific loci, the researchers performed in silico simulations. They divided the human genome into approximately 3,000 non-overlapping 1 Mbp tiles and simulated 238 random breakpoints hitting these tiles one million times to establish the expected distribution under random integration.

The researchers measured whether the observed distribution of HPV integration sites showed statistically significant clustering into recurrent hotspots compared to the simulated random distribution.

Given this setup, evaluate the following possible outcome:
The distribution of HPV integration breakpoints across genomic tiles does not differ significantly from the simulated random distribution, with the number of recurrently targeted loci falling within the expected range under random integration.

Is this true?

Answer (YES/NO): NO